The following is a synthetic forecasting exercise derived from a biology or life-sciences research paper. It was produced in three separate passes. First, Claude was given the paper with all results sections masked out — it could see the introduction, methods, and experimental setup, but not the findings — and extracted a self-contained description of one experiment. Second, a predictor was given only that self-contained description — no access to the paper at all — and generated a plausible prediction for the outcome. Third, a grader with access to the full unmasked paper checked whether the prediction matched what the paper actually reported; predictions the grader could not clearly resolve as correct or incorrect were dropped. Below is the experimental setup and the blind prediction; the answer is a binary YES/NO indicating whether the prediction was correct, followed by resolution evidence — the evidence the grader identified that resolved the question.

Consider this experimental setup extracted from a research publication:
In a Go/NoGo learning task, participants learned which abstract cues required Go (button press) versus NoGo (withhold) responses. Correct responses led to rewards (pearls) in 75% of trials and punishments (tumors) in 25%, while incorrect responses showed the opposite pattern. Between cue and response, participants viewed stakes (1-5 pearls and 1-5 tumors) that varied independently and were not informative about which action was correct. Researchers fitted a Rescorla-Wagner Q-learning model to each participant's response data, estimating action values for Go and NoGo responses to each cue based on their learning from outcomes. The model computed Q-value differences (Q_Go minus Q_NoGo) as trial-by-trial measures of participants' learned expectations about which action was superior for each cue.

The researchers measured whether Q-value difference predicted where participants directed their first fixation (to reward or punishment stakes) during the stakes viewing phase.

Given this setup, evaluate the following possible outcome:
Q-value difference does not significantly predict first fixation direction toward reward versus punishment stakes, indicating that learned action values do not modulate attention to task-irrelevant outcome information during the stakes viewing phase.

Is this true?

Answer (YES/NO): NO